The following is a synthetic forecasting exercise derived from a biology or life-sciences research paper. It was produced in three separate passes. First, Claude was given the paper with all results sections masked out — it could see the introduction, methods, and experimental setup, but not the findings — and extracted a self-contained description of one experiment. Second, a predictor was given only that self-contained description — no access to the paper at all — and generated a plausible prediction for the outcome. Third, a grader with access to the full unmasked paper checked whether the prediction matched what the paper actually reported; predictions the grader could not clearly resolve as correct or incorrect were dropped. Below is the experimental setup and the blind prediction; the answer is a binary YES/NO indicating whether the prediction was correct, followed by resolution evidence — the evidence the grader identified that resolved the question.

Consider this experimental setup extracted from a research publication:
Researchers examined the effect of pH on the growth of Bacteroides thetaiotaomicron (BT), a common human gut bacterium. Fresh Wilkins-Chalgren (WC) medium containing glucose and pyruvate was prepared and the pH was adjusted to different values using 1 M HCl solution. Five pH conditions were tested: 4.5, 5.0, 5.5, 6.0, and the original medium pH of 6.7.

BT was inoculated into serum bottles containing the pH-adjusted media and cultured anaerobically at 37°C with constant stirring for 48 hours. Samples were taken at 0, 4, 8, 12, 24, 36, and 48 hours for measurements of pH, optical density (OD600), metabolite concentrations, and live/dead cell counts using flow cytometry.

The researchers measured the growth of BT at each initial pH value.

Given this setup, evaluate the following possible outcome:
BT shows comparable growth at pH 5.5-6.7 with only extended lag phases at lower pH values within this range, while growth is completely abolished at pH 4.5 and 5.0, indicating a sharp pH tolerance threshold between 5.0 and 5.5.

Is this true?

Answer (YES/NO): NO